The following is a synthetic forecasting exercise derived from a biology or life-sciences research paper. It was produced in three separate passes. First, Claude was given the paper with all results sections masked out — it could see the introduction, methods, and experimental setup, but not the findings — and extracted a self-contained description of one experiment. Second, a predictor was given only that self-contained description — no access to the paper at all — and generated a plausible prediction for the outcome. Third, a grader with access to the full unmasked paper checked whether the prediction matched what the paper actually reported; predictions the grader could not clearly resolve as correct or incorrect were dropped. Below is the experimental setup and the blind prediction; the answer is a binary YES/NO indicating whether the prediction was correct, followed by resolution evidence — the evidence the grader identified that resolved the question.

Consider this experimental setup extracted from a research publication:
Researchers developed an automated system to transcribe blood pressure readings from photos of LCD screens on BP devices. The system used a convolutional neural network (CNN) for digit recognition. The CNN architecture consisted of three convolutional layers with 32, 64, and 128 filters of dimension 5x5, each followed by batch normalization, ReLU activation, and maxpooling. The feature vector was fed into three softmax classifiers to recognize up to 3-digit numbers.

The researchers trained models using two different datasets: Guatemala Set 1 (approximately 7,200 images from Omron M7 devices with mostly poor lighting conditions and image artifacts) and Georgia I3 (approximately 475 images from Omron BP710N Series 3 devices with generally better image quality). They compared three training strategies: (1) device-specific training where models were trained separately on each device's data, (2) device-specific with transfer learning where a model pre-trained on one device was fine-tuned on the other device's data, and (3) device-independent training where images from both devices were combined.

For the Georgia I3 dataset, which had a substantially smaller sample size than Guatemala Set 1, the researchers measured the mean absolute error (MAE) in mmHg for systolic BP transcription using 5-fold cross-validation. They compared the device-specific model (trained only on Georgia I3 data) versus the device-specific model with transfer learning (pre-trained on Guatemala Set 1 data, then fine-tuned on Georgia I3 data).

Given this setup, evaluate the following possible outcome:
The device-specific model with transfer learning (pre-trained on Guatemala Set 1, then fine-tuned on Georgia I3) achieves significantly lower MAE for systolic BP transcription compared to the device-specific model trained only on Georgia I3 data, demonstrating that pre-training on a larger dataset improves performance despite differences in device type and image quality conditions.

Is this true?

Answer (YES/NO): YES